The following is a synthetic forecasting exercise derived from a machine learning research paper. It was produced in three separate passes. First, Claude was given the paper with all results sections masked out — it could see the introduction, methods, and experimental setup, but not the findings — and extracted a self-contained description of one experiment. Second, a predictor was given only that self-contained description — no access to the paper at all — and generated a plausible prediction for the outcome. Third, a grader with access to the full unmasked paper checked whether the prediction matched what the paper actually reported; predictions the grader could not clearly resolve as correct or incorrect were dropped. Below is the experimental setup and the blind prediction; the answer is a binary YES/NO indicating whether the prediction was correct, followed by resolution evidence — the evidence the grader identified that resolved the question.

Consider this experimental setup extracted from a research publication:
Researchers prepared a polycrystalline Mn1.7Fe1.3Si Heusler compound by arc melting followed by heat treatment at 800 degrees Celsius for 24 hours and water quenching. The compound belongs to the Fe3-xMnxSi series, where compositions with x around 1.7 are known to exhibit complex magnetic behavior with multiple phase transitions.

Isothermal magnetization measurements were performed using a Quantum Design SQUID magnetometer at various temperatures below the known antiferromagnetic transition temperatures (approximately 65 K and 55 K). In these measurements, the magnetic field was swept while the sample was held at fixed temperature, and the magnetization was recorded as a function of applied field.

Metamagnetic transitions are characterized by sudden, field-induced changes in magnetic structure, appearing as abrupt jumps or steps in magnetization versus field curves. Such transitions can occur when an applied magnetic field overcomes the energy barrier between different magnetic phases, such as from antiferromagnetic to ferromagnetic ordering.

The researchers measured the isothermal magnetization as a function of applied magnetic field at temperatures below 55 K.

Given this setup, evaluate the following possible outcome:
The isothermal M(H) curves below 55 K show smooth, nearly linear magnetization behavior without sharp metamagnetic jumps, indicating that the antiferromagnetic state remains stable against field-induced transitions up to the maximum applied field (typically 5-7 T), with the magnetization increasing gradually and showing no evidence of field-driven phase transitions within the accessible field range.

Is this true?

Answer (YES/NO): NO